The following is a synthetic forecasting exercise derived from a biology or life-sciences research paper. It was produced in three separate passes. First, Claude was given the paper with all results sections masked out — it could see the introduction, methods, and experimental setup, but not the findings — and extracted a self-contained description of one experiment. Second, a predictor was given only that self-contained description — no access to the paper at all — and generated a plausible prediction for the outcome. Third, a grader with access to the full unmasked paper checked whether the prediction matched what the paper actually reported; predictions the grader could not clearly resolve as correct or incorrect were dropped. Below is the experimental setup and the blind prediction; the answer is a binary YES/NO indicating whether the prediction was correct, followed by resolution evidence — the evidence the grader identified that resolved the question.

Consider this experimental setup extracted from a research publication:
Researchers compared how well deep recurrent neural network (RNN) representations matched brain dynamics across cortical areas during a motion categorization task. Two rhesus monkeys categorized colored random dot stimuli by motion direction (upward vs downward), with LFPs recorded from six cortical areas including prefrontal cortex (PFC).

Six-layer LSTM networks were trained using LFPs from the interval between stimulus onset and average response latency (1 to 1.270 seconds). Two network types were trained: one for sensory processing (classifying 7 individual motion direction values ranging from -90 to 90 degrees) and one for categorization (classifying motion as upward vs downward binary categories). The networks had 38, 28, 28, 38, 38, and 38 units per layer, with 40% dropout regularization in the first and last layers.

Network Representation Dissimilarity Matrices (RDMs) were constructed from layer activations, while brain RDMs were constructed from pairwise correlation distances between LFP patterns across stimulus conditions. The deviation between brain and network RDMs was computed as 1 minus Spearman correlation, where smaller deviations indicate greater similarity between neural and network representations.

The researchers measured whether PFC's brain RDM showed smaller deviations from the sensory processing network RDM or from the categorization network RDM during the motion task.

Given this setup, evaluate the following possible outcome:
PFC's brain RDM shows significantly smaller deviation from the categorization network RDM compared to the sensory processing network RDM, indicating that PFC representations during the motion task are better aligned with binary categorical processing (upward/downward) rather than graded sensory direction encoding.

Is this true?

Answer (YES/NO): NO